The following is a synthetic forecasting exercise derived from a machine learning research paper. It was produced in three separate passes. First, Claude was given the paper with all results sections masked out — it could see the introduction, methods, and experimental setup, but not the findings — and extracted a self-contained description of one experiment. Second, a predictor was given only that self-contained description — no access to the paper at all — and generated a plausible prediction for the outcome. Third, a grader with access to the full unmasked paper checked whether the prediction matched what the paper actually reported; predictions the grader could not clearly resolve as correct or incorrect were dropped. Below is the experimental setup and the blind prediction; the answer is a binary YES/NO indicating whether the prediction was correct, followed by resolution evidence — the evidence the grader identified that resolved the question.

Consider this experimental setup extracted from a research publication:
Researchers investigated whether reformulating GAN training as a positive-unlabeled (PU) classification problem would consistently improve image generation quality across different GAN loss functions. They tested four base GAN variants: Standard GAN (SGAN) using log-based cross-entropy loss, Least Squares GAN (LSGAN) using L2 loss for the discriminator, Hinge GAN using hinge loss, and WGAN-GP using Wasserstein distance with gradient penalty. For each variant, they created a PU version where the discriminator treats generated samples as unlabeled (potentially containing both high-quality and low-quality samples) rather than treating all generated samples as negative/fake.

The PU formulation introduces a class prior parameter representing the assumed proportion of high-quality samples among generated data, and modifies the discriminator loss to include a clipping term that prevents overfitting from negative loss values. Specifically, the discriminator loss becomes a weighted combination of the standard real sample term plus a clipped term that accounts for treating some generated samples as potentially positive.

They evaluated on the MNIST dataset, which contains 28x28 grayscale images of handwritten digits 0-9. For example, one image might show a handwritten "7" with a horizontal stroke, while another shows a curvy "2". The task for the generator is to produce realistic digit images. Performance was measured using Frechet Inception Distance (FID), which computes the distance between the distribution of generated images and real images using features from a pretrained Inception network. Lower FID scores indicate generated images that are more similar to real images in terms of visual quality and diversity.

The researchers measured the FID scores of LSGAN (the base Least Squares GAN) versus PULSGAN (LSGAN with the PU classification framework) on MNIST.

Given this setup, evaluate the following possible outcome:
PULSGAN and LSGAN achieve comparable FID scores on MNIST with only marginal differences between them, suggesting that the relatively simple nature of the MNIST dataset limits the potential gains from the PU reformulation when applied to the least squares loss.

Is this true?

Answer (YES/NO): YES